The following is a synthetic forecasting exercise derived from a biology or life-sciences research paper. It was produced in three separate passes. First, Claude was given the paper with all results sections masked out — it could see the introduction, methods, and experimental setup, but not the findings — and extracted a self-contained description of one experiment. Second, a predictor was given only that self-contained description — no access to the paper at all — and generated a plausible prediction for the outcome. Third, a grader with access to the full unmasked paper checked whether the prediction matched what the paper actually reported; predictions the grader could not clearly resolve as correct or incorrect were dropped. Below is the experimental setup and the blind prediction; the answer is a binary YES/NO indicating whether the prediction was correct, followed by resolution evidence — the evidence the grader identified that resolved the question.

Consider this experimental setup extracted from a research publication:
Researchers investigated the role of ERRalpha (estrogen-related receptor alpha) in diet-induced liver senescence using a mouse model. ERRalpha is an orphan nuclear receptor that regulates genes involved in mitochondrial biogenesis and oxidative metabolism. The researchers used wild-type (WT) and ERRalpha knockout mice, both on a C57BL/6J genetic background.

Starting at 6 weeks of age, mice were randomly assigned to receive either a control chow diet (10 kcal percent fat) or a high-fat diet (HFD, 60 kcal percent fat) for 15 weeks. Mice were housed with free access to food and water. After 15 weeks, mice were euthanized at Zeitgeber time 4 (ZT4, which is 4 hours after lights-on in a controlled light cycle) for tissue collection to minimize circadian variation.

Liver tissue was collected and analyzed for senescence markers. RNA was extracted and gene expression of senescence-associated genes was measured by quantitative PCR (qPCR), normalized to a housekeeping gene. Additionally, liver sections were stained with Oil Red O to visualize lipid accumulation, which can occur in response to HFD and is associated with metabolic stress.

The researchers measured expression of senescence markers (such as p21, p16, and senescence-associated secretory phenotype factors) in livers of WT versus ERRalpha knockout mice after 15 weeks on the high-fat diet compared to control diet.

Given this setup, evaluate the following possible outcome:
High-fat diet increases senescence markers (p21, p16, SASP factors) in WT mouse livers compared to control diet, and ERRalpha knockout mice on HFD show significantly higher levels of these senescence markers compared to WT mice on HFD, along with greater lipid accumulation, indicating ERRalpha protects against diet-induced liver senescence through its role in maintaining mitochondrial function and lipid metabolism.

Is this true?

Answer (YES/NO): NO